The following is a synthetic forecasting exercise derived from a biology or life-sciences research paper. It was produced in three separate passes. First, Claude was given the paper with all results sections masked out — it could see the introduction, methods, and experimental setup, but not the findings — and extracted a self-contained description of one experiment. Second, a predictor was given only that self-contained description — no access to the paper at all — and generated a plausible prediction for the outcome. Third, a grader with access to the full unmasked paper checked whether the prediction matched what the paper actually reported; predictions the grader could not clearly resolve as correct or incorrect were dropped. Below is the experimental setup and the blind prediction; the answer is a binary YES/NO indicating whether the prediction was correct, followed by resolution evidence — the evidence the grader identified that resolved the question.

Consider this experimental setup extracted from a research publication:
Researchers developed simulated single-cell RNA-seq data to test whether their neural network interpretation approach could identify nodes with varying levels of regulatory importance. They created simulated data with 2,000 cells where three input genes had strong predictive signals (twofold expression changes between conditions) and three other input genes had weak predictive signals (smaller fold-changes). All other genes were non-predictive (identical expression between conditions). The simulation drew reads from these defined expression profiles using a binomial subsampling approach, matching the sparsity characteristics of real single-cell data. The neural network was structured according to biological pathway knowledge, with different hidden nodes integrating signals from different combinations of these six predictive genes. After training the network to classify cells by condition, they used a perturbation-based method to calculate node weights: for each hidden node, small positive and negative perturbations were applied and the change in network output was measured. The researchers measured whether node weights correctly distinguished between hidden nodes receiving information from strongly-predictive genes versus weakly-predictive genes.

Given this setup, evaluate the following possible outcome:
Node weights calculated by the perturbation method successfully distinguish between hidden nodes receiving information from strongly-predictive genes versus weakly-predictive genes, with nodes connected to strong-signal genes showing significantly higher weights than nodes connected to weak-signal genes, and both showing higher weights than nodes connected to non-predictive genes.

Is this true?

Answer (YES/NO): NO